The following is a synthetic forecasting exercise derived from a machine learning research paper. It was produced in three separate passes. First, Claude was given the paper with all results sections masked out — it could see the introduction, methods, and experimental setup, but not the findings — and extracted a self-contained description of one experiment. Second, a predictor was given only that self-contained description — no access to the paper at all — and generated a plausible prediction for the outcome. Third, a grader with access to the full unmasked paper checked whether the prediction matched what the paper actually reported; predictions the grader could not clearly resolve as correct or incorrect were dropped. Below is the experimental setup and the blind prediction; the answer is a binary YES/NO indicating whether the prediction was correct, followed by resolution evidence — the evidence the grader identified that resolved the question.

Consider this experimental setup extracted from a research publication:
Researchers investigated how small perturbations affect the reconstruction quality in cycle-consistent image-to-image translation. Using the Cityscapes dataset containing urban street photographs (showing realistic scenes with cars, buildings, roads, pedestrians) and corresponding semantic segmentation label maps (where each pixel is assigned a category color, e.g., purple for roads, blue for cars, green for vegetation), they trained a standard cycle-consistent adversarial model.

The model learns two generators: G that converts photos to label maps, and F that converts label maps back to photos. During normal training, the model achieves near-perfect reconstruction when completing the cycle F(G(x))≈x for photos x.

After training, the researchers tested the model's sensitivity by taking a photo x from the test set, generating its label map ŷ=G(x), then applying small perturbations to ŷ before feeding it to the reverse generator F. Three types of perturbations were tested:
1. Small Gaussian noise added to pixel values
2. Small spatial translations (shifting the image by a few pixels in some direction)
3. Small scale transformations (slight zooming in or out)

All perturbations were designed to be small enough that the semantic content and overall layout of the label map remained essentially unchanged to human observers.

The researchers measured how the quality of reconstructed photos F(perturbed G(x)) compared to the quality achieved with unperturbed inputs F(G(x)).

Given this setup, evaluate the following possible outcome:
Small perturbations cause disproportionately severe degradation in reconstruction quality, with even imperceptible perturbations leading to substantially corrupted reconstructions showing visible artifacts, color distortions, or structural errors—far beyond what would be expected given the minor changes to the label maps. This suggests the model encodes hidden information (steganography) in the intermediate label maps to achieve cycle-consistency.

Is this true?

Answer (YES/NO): YES